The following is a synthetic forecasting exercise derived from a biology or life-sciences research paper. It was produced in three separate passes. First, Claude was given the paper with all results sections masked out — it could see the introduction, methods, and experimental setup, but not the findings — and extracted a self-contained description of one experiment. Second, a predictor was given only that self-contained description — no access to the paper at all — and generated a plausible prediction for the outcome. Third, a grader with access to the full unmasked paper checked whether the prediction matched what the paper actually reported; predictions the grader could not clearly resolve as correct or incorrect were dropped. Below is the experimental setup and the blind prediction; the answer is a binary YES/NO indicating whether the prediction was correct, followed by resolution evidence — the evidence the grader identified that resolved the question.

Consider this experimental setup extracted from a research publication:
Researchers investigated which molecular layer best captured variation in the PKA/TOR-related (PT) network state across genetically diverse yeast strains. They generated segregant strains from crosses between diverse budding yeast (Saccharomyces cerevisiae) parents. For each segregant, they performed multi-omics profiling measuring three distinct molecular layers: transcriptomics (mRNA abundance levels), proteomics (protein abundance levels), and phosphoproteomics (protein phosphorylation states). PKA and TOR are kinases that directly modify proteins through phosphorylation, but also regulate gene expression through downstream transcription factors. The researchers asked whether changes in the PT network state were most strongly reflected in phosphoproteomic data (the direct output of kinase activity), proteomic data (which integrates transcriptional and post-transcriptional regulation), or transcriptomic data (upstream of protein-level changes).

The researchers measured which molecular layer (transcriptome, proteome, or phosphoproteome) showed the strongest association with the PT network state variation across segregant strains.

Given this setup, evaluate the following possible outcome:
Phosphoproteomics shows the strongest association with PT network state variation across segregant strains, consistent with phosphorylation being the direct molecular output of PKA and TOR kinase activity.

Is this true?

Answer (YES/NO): NO